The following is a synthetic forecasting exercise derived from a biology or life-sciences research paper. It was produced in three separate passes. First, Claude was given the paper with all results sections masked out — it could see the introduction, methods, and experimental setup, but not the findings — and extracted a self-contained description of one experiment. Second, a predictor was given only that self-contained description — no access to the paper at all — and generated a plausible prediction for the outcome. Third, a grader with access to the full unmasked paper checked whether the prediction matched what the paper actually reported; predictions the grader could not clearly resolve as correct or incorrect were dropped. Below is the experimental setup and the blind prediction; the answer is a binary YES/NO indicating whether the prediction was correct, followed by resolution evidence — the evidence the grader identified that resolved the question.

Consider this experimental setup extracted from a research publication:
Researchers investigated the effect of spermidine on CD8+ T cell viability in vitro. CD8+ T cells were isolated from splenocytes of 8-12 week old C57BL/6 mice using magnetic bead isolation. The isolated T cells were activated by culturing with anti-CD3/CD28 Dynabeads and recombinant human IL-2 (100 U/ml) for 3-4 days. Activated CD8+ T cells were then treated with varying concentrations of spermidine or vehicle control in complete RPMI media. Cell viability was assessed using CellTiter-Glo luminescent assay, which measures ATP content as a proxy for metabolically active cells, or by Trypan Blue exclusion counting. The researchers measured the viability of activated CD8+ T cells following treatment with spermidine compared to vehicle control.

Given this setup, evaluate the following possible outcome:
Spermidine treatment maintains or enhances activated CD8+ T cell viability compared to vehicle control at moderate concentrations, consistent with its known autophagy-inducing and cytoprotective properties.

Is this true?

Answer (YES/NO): NO